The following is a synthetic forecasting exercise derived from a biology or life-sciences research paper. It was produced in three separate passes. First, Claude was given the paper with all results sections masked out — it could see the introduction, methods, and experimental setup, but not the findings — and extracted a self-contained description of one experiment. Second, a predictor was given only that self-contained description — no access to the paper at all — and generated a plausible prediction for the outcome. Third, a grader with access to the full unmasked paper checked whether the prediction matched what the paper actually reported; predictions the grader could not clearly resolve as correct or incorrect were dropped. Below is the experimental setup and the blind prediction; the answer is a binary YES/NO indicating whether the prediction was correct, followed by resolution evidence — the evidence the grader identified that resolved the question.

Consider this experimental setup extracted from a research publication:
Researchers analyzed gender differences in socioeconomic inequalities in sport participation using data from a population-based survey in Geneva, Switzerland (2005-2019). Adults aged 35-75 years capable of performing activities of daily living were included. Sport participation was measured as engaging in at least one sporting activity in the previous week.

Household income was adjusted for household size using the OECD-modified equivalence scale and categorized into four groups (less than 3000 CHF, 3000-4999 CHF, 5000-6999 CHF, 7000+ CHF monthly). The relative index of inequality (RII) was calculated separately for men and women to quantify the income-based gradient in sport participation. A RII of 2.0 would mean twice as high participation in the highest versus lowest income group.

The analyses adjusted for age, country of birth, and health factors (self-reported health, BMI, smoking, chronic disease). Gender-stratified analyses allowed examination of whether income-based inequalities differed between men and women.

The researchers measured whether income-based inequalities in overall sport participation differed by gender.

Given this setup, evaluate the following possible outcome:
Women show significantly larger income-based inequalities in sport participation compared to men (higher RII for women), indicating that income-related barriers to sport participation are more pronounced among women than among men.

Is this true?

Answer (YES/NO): NO